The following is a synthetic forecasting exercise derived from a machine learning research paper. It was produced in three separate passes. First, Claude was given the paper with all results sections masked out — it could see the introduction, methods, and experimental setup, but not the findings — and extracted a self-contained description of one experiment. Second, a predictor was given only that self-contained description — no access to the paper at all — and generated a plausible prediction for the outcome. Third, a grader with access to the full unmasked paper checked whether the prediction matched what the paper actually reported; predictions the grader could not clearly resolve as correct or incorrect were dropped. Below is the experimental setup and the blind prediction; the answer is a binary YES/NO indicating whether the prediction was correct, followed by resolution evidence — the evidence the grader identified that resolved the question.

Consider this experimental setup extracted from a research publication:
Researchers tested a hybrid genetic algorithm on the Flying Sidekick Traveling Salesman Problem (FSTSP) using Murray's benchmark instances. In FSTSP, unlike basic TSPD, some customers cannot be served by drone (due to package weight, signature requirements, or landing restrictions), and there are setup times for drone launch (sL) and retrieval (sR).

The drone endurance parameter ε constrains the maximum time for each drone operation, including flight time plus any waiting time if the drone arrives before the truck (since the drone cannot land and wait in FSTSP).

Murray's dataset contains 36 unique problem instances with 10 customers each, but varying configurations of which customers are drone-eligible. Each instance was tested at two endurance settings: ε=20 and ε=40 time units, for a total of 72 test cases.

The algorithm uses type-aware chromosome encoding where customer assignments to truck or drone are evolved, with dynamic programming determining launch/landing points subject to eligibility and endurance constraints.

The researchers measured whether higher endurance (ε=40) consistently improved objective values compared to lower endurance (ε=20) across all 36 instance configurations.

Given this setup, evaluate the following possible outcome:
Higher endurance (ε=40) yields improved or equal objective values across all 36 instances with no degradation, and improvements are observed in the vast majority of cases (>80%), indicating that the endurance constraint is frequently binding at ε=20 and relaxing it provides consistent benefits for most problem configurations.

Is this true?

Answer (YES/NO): NO